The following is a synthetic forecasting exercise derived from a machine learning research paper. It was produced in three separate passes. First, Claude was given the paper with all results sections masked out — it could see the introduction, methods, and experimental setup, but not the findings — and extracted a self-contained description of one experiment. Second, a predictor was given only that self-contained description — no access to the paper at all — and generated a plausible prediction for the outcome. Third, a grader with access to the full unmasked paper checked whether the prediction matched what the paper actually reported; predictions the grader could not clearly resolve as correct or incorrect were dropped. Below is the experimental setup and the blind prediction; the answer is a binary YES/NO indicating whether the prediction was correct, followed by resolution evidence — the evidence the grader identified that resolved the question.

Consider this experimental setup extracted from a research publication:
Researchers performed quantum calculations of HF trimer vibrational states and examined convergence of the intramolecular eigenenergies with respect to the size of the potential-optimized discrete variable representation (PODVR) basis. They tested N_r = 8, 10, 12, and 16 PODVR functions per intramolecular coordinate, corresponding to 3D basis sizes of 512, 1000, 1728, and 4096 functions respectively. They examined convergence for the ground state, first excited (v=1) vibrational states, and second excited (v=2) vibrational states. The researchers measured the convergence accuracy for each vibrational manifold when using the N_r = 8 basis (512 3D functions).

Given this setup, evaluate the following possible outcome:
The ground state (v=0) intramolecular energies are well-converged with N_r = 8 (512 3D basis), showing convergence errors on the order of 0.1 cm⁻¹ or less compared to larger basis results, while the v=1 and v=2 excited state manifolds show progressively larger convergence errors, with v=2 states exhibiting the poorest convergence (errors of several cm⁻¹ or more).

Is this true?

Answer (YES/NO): YES